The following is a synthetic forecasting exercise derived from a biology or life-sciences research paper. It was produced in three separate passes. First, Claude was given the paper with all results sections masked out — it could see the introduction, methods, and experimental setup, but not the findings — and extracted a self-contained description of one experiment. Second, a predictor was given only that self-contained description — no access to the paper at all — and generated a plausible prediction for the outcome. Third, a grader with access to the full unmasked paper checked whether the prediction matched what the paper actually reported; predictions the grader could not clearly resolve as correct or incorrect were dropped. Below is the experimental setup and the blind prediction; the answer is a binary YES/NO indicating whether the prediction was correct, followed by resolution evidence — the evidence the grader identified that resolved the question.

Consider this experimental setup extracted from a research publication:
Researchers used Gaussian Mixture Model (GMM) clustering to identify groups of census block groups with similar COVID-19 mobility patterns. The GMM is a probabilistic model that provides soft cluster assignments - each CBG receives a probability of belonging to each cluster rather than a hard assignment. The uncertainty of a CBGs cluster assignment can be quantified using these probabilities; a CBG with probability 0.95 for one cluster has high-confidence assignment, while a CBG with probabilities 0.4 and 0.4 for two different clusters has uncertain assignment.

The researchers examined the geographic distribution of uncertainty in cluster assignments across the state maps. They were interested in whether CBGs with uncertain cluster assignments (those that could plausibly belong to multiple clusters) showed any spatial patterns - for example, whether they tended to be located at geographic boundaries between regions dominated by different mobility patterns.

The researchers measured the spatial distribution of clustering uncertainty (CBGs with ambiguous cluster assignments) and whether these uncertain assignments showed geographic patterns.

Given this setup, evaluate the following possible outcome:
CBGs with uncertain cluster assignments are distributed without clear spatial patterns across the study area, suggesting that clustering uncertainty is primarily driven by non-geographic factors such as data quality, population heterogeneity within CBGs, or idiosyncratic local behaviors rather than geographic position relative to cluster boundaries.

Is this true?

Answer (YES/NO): NO